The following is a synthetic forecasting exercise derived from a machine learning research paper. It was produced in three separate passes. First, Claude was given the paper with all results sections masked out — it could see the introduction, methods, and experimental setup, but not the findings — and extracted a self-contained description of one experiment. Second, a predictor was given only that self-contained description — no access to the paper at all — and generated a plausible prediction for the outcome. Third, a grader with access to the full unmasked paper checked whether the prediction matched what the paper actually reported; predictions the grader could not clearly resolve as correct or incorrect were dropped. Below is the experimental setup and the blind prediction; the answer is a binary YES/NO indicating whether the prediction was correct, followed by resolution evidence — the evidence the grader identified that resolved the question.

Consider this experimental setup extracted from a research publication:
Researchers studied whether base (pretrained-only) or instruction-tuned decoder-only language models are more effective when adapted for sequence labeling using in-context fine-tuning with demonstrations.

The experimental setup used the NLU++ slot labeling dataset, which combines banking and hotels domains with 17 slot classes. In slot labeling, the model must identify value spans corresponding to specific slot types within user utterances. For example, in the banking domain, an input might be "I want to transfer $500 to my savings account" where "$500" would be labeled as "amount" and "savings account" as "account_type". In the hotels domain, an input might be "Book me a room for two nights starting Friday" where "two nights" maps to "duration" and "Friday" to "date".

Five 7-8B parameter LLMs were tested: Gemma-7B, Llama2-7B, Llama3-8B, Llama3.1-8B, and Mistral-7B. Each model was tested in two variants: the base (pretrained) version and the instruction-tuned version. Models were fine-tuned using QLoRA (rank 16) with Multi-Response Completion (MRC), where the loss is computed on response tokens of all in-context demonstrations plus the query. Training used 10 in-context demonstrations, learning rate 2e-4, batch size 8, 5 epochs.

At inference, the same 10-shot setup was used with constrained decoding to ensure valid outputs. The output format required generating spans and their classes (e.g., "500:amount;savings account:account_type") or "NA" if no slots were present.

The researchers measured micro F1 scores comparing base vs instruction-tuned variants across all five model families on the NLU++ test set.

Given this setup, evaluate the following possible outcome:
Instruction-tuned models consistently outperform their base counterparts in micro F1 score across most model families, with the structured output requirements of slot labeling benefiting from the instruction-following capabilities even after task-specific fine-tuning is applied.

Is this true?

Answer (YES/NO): NO